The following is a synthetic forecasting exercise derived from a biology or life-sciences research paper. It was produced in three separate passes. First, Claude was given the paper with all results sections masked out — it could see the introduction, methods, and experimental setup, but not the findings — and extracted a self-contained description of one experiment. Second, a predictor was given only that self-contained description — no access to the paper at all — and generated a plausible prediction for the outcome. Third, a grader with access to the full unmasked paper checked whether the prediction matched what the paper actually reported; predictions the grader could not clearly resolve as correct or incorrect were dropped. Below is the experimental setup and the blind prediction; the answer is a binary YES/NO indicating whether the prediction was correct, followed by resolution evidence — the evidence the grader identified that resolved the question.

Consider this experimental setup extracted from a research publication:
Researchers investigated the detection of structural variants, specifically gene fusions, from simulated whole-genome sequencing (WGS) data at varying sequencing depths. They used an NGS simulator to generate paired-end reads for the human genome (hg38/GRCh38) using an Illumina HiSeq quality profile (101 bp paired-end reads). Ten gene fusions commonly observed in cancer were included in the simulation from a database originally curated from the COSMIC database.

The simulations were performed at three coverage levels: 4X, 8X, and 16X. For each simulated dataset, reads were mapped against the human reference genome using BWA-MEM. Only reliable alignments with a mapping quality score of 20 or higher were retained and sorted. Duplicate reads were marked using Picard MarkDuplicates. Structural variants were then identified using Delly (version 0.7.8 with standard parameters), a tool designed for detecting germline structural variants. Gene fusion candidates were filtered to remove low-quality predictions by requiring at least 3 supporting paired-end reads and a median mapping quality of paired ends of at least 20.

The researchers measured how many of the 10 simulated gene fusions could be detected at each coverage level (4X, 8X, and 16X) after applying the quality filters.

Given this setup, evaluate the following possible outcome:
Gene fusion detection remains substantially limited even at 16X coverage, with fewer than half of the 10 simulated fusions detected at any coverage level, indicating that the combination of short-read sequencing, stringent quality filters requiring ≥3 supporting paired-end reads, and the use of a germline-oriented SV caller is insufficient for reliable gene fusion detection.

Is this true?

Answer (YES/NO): NO